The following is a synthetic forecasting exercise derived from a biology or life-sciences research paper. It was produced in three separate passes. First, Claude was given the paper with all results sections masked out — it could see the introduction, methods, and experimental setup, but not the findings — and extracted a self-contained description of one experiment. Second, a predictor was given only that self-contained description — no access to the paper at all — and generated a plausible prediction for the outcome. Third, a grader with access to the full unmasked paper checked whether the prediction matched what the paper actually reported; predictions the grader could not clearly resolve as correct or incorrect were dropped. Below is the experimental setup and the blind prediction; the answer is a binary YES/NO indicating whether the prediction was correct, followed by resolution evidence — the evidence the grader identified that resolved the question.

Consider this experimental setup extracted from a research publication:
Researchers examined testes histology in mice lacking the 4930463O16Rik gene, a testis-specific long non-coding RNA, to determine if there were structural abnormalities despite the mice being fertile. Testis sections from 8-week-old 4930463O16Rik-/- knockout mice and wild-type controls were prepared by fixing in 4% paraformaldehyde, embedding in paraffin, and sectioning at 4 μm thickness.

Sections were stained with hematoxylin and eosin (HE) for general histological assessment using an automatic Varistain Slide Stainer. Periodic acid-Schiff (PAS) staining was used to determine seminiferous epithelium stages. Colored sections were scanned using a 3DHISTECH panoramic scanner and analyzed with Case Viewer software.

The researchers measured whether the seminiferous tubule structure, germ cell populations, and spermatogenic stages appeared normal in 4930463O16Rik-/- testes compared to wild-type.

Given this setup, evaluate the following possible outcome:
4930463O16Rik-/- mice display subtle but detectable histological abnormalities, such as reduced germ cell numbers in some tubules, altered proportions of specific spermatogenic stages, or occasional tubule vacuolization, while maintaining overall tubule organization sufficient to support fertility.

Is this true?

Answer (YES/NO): NO